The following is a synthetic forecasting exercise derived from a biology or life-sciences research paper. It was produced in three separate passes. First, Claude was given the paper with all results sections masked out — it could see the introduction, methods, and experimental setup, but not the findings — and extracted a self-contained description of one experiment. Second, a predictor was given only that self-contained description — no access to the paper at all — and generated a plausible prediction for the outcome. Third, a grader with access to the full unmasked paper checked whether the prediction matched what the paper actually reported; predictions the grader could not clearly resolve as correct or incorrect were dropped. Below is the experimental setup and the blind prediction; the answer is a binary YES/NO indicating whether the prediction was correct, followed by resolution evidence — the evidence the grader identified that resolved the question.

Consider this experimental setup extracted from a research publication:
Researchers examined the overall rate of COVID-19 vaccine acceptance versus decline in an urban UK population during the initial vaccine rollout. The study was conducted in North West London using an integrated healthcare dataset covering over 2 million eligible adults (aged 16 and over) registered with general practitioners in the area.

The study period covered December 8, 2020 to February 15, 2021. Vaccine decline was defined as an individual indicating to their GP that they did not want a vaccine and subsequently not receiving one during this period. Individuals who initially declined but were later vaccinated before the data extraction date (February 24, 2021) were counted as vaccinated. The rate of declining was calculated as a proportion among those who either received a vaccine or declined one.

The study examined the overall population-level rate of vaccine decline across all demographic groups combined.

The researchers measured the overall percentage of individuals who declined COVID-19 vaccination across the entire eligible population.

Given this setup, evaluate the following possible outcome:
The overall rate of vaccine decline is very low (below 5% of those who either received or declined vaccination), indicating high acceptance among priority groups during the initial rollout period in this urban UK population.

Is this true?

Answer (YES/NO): NO